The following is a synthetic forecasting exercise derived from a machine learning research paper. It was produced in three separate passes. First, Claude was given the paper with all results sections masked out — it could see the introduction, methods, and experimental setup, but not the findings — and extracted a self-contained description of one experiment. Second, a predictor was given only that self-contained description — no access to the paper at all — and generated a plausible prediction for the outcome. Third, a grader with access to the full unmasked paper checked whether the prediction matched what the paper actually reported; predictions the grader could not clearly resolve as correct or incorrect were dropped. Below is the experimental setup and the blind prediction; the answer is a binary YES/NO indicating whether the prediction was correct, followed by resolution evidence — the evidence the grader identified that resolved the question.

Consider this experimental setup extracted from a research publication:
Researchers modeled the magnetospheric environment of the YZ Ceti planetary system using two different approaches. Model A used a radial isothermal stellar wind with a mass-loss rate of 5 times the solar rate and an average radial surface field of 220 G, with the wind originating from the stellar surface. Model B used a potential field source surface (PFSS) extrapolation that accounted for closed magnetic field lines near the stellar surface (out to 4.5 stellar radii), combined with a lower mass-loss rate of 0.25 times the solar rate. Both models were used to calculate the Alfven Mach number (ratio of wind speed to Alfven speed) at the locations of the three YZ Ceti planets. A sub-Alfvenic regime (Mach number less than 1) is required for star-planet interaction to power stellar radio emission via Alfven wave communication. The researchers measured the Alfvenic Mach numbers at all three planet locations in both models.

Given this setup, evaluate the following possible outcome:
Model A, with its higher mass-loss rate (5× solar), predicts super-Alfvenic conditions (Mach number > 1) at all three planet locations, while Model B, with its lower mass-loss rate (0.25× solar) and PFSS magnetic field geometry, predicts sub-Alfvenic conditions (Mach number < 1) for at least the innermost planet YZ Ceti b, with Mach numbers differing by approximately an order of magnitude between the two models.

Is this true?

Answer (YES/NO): NO